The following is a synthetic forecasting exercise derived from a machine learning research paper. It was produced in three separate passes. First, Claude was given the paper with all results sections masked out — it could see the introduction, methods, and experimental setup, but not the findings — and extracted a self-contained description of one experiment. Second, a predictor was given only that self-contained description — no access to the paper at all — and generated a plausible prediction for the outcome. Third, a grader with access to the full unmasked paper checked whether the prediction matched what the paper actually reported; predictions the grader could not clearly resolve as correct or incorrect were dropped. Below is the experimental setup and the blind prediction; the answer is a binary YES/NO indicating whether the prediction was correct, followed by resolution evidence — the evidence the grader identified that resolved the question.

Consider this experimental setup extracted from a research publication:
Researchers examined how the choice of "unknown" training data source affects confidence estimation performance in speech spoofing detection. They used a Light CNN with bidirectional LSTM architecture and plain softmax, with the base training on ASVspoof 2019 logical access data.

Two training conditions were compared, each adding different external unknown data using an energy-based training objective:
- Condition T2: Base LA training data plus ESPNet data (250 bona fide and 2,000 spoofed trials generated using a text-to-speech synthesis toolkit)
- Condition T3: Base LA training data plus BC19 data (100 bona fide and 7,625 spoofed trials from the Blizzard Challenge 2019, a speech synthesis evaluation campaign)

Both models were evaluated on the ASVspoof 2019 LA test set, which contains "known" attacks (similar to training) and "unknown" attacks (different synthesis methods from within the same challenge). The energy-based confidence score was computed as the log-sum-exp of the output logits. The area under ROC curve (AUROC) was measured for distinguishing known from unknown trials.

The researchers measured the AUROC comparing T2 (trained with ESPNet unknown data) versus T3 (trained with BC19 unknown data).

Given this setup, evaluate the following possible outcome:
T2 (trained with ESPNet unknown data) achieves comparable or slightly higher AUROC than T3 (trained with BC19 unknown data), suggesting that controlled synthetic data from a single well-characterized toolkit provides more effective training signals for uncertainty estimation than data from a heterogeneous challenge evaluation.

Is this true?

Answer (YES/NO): NO